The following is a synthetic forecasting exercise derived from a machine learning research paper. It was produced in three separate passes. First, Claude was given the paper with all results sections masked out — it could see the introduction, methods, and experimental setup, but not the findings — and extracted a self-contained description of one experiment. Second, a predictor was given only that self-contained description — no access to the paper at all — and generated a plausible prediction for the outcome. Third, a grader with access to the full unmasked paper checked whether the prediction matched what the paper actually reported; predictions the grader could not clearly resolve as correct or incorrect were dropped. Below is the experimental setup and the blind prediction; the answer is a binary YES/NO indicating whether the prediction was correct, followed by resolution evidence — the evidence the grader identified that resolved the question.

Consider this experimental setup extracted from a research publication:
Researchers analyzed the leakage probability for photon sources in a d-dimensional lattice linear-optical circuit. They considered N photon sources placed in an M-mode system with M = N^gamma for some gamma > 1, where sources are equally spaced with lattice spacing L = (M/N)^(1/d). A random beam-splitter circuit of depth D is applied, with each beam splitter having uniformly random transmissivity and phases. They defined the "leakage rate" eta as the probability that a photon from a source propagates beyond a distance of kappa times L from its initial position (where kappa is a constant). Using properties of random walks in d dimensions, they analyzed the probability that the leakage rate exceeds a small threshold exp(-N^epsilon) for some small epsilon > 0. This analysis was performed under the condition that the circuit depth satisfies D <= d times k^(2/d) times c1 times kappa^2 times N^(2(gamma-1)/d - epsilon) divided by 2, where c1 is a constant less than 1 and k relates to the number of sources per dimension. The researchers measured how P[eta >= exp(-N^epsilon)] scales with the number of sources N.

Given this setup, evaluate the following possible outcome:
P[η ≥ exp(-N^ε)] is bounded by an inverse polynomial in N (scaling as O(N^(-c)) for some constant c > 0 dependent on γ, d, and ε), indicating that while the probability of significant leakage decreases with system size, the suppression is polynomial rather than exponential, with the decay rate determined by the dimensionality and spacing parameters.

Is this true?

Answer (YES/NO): NO